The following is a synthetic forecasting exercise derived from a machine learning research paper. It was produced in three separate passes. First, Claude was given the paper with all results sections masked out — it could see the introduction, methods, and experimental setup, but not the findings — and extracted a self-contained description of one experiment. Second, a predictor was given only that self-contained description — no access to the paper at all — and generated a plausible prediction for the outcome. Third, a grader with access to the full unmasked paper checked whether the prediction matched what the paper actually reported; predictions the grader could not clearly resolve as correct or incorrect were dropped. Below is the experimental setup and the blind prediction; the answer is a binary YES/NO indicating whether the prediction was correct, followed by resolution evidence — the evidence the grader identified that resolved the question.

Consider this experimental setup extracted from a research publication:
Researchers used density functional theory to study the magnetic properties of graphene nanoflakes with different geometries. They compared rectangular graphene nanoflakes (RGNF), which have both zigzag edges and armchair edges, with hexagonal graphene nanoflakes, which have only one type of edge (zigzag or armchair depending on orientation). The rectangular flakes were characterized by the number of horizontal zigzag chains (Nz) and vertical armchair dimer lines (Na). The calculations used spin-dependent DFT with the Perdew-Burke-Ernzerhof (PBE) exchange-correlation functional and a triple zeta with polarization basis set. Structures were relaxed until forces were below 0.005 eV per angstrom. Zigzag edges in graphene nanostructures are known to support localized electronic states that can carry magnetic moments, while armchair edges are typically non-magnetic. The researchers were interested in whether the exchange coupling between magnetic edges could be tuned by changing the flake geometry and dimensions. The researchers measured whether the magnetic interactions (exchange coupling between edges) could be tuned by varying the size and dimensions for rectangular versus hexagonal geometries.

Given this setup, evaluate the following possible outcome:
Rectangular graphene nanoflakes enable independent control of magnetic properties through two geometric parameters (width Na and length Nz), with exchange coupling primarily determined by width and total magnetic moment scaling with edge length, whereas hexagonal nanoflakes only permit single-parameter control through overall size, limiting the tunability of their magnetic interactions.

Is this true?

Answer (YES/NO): NO